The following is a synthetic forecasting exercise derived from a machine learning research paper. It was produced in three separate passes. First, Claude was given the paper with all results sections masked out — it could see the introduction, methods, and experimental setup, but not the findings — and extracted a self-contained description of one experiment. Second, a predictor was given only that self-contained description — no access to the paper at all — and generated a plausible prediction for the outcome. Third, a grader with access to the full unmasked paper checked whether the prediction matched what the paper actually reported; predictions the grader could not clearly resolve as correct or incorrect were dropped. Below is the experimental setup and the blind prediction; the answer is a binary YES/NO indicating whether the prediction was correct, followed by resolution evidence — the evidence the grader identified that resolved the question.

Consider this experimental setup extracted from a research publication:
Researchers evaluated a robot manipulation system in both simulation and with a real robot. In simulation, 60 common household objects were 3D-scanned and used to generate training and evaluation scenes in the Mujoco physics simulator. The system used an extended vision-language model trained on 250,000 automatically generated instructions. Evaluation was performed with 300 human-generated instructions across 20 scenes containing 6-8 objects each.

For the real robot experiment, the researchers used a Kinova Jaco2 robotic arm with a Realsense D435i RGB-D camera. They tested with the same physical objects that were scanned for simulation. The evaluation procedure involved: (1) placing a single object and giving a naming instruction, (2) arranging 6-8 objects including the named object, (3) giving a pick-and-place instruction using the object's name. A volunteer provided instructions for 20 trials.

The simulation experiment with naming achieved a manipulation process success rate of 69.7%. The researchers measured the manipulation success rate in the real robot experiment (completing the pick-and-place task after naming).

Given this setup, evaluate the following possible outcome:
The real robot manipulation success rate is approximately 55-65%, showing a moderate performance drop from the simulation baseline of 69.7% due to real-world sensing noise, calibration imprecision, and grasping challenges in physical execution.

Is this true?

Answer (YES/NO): NO